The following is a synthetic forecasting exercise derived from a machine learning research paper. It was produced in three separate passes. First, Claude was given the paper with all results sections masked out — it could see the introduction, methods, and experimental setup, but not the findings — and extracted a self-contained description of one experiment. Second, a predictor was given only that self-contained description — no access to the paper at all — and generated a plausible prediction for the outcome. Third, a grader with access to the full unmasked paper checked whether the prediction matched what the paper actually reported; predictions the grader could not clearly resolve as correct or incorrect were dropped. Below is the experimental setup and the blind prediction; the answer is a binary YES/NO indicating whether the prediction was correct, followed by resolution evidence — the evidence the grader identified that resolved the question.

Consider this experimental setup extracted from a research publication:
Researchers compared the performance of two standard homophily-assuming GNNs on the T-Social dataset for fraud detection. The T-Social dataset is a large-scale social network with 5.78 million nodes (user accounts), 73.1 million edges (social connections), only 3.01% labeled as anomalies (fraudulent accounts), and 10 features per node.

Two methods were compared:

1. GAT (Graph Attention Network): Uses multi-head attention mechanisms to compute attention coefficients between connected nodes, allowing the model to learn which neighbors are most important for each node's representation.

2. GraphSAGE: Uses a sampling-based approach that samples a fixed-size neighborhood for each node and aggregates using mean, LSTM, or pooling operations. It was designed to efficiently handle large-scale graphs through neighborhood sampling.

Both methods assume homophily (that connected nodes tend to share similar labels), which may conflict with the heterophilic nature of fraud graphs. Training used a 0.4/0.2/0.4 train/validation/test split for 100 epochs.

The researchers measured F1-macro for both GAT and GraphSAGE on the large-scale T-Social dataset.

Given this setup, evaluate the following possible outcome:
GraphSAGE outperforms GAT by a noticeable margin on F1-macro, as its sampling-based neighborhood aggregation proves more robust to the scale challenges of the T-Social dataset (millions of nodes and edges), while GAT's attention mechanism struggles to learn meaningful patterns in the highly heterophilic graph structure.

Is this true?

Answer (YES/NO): NO